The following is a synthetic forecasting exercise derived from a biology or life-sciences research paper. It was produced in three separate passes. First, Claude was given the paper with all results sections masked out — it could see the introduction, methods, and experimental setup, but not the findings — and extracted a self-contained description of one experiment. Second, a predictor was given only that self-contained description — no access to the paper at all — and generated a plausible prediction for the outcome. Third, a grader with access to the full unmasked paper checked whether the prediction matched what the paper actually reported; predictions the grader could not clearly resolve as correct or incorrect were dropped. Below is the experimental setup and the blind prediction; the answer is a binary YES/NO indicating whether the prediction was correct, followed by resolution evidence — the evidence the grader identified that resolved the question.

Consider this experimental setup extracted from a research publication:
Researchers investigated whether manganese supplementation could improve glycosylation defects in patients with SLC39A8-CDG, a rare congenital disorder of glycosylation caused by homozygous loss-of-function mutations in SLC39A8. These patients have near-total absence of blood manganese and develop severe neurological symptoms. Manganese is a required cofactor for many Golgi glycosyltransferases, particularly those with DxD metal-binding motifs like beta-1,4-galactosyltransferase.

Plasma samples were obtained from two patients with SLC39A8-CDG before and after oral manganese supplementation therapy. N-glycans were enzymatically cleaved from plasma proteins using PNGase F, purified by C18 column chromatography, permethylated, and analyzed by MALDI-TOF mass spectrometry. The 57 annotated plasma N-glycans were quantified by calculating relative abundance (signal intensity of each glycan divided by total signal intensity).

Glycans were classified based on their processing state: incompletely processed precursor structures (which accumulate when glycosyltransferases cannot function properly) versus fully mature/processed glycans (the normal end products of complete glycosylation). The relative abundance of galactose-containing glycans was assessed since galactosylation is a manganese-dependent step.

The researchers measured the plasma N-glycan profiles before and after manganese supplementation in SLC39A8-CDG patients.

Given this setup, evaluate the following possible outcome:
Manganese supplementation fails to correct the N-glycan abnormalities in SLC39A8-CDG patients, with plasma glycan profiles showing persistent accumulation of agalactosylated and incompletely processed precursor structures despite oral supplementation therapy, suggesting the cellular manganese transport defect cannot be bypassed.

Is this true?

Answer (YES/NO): NO